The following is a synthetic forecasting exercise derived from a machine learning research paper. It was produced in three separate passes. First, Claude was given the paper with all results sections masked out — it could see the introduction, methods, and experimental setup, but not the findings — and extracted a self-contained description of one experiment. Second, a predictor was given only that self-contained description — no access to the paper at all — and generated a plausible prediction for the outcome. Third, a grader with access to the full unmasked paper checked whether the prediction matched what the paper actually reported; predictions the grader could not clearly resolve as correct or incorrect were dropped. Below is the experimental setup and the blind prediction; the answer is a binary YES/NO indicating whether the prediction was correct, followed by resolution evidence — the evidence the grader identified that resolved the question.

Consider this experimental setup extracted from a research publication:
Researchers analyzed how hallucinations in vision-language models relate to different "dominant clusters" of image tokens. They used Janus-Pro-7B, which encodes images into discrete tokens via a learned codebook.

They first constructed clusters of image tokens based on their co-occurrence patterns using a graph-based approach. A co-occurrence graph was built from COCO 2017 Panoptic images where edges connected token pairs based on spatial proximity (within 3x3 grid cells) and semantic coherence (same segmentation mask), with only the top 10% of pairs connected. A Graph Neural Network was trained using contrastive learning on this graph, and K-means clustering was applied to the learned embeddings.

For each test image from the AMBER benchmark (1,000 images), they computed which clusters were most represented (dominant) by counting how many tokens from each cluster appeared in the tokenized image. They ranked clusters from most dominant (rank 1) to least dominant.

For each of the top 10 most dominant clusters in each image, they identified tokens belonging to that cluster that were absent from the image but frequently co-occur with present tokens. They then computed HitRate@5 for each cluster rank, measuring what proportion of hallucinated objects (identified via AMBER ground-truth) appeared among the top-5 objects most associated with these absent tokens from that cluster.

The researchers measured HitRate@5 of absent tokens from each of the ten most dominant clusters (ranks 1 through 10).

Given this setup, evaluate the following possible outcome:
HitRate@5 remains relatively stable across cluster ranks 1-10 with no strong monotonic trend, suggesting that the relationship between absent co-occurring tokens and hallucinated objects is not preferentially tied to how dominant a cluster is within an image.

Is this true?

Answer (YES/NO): NO